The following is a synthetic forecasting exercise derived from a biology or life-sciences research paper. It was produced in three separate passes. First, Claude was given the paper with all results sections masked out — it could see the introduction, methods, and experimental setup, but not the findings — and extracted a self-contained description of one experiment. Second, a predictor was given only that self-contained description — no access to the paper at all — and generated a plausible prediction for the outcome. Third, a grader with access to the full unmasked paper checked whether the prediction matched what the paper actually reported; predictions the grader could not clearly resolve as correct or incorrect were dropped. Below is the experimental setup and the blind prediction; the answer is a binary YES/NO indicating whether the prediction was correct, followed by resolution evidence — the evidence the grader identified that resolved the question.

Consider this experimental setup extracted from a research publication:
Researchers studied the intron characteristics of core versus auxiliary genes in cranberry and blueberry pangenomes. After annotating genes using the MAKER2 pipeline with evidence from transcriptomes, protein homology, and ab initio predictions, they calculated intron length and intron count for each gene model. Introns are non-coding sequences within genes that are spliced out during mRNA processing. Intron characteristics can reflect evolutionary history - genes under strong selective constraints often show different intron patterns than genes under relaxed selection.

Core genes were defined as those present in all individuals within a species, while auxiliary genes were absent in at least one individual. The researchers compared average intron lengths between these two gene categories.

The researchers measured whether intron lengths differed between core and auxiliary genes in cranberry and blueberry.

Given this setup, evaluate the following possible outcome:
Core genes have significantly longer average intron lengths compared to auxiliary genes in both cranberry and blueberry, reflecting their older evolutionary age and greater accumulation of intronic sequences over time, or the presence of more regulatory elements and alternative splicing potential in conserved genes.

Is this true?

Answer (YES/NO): YES